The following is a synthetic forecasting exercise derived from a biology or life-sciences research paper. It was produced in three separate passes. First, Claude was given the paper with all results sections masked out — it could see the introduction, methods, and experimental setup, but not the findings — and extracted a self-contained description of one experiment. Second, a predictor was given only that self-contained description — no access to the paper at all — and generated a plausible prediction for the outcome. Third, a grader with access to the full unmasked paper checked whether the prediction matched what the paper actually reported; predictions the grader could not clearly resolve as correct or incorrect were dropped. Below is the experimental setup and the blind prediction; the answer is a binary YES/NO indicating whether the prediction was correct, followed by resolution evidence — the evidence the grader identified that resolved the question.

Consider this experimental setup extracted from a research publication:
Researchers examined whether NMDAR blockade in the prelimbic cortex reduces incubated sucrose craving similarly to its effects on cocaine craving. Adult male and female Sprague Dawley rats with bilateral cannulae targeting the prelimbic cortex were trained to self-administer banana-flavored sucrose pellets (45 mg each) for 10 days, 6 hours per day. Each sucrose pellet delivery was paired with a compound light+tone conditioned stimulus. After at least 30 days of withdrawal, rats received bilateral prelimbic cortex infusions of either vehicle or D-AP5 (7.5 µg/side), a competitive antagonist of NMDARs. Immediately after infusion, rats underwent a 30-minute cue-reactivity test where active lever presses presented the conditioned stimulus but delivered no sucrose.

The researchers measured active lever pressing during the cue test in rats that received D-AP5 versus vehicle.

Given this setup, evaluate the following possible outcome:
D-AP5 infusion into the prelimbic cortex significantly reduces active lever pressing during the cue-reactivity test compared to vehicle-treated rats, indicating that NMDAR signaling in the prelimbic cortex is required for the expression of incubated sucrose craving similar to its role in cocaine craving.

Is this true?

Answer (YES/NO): YES